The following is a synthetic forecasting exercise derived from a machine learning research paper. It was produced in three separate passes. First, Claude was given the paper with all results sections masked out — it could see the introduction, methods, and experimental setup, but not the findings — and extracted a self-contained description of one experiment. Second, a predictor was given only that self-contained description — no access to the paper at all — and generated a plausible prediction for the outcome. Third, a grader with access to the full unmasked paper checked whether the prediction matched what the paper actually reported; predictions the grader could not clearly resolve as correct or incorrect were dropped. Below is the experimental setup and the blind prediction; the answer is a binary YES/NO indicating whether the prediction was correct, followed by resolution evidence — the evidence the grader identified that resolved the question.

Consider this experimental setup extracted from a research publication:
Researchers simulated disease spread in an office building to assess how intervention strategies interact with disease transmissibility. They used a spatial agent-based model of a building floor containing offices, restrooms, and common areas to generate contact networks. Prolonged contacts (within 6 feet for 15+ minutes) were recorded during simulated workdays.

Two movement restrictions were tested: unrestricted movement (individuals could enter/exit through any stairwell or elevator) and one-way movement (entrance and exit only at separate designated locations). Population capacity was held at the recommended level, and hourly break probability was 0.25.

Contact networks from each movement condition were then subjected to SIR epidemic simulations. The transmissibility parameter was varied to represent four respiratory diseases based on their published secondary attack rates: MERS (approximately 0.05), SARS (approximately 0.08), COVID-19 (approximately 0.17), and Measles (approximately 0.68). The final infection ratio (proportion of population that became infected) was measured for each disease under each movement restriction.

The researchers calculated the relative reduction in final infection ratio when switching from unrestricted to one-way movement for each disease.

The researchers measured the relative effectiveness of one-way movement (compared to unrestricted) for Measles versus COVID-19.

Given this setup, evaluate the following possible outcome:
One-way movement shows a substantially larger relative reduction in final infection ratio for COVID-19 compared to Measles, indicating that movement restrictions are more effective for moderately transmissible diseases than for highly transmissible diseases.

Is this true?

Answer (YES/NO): NO